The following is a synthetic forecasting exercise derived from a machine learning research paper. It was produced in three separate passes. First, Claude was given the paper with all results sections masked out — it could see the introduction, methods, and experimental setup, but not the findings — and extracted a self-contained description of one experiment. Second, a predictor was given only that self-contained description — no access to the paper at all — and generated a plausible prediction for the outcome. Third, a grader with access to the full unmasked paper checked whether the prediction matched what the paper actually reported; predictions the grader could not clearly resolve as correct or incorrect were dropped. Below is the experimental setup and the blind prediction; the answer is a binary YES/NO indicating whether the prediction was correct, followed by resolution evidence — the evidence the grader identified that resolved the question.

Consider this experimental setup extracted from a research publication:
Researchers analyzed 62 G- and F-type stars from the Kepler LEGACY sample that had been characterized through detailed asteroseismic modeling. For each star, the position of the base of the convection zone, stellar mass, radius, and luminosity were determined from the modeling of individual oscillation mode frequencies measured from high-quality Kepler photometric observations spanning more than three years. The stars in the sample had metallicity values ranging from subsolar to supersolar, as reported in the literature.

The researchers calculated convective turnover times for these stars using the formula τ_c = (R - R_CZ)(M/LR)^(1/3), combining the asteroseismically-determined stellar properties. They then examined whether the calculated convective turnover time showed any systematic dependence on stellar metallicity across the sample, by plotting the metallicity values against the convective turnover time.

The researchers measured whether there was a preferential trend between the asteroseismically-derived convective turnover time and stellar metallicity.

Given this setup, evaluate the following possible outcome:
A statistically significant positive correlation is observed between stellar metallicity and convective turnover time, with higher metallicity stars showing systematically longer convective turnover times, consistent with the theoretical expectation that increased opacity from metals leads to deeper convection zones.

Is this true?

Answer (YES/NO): NO